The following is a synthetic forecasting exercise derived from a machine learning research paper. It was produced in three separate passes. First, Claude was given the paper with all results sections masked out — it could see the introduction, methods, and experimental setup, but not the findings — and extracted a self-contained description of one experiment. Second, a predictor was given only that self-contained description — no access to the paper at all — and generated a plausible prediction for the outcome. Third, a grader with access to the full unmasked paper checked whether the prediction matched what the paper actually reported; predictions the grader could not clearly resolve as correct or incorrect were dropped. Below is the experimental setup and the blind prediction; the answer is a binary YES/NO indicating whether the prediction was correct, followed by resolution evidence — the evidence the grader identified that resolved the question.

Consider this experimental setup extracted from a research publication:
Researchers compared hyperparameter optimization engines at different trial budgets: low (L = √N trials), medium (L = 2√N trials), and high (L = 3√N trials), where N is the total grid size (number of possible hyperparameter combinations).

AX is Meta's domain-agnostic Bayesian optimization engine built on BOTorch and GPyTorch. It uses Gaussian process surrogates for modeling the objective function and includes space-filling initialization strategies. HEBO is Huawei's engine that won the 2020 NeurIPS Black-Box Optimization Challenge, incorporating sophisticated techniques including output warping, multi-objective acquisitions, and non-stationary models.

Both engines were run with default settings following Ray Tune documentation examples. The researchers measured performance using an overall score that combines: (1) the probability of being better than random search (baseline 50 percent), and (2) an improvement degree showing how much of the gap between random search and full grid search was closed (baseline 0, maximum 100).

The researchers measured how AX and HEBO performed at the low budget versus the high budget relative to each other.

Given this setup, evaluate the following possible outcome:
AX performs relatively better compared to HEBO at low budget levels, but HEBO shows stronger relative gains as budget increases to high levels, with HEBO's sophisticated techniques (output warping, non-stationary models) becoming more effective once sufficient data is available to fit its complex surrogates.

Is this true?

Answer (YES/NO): YES